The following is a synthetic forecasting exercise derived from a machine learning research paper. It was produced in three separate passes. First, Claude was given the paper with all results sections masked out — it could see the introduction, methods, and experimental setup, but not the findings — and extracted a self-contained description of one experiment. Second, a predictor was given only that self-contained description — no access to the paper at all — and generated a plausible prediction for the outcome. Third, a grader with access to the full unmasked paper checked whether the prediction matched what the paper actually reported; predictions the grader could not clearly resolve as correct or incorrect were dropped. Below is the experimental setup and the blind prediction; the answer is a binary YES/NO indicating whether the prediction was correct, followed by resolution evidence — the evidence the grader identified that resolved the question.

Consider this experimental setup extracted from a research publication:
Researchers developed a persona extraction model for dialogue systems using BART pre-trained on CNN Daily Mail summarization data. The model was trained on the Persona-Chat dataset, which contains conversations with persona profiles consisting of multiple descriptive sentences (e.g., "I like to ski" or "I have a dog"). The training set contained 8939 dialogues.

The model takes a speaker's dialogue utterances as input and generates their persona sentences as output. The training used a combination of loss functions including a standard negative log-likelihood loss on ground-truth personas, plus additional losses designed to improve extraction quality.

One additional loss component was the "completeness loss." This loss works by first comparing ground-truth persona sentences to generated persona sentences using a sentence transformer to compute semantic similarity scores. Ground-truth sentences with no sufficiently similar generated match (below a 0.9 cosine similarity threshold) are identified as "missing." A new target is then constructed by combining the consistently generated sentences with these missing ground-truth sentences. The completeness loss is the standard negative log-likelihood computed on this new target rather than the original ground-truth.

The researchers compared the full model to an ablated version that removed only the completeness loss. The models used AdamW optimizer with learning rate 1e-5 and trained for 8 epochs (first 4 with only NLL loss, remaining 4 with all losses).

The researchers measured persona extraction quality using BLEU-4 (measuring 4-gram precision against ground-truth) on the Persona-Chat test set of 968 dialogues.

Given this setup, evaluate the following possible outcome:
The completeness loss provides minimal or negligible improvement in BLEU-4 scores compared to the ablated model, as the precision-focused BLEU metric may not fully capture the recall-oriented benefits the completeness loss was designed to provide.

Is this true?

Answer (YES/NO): NO